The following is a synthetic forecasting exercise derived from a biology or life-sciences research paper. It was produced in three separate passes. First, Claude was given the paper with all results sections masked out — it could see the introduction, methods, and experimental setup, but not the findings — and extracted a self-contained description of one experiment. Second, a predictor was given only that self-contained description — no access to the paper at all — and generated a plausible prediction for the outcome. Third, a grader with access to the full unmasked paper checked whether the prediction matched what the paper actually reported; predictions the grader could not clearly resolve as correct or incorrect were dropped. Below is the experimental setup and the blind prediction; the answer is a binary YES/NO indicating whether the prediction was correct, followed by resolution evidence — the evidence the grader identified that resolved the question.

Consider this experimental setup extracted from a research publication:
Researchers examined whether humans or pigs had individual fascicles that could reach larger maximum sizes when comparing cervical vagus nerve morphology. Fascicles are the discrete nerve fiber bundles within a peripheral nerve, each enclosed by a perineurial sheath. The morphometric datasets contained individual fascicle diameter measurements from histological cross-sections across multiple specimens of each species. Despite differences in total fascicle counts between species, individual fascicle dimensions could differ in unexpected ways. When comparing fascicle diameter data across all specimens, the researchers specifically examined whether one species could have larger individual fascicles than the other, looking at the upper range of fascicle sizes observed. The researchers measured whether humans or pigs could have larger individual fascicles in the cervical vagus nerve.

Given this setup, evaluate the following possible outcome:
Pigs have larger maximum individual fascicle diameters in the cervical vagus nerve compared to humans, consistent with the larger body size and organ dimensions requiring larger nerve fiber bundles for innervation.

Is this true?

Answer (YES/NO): NO